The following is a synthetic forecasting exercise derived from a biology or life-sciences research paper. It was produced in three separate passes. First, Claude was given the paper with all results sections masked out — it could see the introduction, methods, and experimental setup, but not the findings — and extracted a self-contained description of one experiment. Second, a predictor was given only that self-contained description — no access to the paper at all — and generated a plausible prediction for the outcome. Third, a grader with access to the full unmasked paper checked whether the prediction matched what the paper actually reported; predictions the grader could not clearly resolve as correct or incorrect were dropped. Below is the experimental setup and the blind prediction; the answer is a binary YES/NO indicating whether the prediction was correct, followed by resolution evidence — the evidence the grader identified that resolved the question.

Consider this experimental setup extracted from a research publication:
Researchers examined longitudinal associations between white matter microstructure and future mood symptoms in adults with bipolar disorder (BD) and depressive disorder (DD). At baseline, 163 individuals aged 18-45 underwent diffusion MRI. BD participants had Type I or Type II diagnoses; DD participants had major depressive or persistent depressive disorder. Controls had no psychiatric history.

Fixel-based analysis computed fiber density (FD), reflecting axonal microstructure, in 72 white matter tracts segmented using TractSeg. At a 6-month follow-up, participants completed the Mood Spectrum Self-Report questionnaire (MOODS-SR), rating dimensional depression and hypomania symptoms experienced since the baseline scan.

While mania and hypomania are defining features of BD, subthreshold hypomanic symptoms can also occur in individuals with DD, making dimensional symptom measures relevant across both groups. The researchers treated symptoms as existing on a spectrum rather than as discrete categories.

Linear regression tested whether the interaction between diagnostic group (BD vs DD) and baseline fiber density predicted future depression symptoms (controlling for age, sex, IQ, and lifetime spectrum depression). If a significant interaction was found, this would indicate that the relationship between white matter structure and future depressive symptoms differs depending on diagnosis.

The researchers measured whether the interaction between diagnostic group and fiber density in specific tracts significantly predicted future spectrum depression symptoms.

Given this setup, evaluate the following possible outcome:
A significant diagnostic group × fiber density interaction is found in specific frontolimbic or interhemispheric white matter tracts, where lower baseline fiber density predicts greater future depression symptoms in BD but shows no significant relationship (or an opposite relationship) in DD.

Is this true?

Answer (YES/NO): NO